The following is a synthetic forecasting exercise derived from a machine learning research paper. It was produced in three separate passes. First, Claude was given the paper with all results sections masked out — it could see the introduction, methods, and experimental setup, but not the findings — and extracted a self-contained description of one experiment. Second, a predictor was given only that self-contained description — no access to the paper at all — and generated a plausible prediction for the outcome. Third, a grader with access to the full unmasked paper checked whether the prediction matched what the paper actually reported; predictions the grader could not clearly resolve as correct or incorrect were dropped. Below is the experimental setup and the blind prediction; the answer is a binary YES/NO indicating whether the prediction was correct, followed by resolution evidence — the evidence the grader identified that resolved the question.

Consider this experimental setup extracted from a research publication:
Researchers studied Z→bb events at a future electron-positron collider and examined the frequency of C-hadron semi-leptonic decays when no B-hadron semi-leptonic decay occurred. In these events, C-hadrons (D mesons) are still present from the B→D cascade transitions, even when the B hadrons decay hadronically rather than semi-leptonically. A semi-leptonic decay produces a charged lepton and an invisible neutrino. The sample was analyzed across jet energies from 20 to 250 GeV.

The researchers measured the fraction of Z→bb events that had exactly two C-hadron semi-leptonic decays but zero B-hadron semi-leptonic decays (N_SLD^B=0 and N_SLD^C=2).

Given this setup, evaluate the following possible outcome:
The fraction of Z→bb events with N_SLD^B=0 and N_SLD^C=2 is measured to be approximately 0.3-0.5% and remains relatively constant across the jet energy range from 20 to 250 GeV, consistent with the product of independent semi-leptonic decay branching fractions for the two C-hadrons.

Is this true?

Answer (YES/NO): NO